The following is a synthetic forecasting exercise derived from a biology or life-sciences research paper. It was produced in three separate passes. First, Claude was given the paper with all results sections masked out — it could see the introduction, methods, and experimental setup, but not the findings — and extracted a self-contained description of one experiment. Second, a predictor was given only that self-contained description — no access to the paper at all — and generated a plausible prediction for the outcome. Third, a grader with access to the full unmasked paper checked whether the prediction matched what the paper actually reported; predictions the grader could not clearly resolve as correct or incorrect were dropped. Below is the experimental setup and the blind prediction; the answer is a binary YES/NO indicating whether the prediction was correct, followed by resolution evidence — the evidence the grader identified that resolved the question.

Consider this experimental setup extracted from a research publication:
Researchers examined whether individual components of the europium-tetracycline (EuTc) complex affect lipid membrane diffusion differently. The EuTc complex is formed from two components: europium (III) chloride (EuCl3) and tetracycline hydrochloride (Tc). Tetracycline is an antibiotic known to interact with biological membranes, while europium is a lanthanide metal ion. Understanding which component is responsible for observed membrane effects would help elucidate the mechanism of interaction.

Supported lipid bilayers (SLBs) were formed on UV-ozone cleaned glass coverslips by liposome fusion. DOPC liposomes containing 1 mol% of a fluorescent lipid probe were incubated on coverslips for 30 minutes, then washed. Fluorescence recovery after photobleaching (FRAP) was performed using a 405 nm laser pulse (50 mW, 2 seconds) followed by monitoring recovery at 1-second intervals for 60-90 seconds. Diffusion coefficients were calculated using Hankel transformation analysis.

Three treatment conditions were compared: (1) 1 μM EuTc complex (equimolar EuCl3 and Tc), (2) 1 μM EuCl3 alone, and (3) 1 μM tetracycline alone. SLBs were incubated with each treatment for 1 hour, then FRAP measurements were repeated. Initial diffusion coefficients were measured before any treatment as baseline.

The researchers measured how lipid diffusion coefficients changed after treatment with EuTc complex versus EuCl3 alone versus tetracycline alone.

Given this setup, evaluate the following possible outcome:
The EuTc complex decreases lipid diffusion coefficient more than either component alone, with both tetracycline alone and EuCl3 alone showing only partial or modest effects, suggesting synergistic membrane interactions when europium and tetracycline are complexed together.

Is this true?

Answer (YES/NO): NO